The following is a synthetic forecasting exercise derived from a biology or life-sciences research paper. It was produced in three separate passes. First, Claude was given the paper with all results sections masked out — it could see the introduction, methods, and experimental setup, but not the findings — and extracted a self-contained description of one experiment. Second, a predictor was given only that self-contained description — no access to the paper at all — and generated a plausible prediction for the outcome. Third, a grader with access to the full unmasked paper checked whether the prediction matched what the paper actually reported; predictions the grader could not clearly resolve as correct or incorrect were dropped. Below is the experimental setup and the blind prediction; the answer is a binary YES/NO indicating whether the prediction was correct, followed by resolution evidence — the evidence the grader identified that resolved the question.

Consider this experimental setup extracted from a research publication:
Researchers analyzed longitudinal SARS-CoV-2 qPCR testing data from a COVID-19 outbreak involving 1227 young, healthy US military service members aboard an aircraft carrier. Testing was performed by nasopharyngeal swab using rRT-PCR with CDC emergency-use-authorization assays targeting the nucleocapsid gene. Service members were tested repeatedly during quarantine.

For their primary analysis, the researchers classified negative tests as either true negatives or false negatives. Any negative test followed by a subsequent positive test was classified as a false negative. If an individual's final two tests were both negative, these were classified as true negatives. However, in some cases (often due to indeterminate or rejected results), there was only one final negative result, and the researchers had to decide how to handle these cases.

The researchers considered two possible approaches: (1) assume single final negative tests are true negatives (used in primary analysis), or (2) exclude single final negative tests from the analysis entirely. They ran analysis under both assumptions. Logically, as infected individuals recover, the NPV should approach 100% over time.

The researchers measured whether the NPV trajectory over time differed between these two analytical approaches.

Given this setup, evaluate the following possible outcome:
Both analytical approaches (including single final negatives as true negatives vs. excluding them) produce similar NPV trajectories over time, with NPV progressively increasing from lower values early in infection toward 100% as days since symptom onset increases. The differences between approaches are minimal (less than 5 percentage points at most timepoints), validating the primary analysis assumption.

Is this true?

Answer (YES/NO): NO